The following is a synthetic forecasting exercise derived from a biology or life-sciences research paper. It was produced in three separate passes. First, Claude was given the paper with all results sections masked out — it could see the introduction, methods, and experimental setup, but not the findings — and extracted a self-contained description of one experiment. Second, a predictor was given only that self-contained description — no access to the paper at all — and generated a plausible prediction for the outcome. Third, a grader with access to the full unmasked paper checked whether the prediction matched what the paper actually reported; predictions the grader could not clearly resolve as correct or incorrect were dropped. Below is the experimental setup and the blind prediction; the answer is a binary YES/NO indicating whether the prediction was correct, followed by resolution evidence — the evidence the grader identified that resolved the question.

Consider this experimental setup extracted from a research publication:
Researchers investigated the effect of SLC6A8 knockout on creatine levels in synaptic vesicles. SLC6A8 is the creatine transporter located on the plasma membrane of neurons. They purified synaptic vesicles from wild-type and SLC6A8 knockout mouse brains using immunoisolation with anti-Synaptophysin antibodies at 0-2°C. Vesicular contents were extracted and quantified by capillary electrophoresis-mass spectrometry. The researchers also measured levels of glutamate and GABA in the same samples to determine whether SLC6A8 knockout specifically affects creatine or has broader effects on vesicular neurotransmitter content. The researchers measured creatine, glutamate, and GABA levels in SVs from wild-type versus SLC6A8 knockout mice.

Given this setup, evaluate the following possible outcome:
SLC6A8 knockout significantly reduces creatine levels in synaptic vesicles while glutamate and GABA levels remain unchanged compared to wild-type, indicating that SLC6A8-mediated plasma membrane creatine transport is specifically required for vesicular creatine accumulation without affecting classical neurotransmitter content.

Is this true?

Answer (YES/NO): YES